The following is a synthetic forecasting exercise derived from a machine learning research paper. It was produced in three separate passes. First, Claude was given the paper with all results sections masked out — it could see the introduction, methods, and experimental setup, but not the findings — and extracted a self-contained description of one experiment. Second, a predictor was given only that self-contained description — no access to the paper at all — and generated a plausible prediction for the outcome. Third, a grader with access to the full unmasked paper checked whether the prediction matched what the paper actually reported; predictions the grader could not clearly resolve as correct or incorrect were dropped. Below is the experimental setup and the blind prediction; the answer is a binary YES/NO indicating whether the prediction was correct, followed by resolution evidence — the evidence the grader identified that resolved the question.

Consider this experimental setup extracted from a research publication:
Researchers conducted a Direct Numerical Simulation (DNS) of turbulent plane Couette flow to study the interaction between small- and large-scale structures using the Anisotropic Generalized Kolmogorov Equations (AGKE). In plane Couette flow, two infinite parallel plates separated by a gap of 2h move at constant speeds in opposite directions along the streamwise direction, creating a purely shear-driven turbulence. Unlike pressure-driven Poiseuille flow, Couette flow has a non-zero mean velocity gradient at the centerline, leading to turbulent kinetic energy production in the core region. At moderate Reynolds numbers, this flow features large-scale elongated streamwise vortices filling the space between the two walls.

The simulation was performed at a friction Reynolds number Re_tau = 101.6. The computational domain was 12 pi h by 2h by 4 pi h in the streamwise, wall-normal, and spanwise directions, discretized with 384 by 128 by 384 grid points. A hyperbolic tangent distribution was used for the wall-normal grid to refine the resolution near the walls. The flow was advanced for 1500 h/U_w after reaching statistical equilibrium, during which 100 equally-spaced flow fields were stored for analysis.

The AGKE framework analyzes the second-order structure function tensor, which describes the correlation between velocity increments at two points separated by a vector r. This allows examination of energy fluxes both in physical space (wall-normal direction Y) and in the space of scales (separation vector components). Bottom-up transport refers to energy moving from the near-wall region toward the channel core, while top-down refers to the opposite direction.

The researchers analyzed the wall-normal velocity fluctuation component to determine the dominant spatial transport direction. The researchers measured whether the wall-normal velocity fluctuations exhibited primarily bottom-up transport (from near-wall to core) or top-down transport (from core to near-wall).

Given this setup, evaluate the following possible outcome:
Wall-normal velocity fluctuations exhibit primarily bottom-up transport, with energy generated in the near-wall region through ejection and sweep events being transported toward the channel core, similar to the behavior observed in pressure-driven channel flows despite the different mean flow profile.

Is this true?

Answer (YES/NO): NO